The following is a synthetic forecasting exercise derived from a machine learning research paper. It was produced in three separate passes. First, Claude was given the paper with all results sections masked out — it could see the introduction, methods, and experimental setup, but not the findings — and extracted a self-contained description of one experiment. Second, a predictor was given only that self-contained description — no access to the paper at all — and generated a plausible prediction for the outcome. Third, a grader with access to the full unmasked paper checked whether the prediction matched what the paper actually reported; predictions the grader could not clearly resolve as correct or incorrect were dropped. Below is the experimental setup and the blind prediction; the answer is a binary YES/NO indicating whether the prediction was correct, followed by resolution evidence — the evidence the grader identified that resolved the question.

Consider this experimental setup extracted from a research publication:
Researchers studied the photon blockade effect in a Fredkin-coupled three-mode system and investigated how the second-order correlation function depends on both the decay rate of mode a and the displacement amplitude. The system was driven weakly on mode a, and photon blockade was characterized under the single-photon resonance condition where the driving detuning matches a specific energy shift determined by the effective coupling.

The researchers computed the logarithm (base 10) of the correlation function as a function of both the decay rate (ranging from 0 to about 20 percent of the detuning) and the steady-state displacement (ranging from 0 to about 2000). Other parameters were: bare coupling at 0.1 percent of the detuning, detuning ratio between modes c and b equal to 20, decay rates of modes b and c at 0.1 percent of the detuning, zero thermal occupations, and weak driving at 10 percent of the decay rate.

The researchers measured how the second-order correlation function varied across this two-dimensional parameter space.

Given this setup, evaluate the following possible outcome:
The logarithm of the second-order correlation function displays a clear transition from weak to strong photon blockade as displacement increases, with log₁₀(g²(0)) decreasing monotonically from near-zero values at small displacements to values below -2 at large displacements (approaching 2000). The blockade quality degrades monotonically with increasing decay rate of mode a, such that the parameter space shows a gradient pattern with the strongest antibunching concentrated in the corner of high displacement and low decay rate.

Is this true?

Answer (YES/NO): NO